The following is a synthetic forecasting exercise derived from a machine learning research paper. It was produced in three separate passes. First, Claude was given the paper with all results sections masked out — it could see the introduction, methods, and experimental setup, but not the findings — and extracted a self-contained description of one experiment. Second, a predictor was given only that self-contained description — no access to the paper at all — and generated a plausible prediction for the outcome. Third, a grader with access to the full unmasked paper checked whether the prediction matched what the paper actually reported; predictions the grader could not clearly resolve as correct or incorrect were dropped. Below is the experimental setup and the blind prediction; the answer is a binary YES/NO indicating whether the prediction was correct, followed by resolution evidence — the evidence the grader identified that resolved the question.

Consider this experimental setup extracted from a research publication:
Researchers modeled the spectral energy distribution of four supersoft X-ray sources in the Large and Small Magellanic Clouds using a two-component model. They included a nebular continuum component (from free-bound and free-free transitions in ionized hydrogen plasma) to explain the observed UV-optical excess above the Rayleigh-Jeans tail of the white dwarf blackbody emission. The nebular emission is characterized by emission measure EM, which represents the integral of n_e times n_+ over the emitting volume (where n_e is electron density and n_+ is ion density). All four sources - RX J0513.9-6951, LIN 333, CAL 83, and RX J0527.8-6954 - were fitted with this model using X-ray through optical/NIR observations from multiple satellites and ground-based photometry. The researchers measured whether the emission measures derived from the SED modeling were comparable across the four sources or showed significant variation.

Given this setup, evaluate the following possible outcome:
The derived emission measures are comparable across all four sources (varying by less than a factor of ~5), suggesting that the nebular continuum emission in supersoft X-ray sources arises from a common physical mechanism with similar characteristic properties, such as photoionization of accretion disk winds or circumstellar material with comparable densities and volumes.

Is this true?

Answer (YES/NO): YES